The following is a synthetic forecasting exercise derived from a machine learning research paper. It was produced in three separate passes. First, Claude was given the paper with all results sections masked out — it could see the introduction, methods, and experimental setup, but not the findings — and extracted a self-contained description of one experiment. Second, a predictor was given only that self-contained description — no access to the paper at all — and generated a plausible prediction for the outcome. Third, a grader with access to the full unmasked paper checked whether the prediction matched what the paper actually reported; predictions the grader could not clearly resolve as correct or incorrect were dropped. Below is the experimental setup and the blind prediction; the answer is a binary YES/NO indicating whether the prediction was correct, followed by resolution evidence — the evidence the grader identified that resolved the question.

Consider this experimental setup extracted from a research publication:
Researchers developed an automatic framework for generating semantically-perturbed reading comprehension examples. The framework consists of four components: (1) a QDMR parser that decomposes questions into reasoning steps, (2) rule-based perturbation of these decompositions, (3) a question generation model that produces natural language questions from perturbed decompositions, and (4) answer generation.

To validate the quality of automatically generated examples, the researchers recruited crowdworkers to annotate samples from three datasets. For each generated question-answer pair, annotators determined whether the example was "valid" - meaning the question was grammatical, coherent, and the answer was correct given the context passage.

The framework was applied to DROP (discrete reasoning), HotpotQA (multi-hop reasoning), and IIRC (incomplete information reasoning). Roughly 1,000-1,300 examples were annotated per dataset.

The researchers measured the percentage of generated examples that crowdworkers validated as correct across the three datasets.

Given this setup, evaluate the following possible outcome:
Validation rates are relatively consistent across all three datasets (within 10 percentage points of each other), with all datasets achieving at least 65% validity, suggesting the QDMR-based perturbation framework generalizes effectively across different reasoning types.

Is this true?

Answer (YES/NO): YES